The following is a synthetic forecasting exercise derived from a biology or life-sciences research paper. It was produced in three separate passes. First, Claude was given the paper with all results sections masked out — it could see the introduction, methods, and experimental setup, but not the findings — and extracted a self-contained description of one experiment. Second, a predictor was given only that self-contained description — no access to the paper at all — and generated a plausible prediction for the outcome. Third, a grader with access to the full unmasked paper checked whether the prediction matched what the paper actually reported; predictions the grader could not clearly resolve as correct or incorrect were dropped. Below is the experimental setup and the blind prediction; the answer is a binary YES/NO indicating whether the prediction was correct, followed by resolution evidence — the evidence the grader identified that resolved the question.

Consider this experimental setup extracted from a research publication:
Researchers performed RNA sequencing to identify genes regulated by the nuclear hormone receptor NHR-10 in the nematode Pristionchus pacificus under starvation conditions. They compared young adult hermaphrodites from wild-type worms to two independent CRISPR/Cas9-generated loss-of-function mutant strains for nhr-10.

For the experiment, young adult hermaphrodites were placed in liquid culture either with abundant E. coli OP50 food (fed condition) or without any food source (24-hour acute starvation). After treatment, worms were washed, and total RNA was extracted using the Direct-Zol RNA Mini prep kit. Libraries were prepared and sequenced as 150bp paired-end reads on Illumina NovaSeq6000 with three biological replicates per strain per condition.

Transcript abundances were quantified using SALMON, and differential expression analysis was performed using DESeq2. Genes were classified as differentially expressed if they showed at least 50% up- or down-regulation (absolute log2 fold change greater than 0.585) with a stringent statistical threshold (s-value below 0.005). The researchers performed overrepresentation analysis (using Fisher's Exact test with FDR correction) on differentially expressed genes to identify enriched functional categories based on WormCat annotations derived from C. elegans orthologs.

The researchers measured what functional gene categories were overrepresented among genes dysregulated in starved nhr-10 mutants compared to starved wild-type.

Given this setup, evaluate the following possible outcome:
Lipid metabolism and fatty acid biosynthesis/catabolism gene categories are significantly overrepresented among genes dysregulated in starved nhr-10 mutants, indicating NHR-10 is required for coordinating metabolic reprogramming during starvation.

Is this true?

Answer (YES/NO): YES